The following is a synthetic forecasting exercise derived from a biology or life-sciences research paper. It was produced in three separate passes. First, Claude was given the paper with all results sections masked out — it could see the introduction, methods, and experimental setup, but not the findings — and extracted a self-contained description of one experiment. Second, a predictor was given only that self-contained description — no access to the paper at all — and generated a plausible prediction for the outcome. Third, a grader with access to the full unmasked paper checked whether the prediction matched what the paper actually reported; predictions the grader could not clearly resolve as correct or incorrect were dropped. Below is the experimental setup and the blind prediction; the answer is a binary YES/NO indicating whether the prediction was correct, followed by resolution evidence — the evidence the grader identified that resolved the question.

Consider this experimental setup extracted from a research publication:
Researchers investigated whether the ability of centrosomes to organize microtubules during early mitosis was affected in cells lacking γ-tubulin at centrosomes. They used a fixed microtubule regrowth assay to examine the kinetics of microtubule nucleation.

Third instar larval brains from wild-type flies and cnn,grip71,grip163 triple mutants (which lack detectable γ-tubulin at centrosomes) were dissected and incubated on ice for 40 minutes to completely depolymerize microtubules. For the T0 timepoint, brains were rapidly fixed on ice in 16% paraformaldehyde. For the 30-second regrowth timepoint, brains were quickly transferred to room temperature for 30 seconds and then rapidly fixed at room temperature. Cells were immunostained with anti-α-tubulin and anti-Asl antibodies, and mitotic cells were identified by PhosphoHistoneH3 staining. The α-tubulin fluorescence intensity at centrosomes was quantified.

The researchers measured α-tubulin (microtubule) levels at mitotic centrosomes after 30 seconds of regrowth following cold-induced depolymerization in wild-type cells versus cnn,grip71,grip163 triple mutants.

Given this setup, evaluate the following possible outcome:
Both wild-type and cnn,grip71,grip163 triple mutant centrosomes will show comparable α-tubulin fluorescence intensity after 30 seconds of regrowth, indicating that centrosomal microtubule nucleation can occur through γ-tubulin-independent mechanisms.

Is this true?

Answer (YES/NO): NO